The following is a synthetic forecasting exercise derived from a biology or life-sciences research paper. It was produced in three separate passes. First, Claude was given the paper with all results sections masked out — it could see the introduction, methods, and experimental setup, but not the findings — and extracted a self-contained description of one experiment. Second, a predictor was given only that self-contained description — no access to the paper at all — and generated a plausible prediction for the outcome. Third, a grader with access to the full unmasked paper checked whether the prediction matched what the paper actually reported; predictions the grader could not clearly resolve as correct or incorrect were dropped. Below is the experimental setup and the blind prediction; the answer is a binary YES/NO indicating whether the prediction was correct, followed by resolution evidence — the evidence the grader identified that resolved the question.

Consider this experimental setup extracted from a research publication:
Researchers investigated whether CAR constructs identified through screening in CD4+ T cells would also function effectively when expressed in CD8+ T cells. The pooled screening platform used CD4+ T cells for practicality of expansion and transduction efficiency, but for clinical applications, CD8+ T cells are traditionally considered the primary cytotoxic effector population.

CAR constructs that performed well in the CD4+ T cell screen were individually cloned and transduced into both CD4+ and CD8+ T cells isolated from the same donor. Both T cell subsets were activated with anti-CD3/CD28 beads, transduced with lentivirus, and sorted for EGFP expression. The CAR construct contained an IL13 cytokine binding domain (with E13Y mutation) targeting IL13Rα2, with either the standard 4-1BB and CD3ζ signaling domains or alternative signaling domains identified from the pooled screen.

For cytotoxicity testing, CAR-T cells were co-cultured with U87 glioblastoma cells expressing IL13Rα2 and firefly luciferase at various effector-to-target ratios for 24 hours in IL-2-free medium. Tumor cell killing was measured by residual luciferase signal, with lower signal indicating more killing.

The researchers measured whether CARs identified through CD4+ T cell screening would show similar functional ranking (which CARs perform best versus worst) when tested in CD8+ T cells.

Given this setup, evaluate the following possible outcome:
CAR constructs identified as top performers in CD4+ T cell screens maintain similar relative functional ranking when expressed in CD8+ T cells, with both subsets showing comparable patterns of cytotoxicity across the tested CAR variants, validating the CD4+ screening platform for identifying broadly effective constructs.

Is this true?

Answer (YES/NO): YES